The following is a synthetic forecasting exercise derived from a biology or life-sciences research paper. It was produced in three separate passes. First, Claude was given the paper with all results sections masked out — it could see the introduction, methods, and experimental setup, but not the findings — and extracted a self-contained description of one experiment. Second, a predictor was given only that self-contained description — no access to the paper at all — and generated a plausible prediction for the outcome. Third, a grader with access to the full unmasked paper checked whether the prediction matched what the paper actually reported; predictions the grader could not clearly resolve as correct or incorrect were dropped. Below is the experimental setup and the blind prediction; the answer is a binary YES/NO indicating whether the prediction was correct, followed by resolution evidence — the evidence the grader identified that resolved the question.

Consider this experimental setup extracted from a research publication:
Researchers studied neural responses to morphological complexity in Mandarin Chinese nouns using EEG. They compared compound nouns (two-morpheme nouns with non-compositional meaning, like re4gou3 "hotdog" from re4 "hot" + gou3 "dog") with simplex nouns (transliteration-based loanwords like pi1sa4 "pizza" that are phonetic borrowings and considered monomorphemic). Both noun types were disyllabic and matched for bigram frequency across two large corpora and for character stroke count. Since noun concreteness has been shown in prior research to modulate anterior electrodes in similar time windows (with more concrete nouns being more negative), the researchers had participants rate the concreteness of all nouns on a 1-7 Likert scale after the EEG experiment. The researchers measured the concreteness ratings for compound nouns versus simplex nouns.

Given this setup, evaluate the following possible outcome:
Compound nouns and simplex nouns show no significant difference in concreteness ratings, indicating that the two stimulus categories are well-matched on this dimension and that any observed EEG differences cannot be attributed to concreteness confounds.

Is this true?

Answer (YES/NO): NO